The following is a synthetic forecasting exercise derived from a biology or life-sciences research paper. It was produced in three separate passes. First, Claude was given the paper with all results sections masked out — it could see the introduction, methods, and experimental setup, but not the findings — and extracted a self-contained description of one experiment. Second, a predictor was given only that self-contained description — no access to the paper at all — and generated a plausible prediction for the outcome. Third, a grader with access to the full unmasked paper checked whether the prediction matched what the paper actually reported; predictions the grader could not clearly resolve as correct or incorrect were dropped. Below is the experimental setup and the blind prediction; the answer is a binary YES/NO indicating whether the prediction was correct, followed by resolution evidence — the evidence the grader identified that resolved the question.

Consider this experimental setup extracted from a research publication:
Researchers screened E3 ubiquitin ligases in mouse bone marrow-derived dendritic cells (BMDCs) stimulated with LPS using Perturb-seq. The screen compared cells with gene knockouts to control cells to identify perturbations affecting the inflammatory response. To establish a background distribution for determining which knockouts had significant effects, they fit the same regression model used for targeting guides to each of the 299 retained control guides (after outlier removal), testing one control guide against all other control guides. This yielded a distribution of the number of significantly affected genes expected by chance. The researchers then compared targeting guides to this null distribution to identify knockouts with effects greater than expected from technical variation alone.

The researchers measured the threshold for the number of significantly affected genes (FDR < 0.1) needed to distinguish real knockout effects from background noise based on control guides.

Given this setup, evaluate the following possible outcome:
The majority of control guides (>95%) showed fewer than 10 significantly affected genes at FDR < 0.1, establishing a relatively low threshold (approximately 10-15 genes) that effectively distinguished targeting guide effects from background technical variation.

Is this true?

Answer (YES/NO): YES